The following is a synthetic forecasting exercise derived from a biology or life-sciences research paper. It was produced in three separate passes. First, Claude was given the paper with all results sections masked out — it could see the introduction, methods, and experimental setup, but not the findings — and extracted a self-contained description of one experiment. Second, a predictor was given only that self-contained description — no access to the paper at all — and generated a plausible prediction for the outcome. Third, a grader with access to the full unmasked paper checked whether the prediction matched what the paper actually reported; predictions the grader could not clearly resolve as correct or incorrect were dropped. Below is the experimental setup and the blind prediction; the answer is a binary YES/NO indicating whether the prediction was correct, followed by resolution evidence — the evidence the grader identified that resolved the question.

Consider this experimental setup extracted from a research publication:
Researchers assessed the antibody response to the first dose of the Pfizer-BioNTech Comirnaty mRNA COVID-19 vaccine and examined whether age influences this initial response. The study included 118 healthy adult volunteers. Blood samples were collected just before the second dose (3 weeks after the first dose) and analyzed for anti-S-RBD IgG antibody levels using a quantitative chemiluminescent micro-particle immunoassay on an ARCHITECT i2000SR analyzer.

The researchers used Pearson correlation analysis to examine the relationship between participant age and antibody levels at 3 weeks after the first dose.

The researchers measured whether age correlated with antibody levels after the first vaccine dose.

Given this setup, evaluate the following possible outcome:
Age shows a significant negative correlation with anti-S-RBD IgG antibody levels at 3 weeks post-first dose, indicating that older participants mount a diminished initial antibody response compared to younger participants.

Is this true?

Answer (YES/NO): YES